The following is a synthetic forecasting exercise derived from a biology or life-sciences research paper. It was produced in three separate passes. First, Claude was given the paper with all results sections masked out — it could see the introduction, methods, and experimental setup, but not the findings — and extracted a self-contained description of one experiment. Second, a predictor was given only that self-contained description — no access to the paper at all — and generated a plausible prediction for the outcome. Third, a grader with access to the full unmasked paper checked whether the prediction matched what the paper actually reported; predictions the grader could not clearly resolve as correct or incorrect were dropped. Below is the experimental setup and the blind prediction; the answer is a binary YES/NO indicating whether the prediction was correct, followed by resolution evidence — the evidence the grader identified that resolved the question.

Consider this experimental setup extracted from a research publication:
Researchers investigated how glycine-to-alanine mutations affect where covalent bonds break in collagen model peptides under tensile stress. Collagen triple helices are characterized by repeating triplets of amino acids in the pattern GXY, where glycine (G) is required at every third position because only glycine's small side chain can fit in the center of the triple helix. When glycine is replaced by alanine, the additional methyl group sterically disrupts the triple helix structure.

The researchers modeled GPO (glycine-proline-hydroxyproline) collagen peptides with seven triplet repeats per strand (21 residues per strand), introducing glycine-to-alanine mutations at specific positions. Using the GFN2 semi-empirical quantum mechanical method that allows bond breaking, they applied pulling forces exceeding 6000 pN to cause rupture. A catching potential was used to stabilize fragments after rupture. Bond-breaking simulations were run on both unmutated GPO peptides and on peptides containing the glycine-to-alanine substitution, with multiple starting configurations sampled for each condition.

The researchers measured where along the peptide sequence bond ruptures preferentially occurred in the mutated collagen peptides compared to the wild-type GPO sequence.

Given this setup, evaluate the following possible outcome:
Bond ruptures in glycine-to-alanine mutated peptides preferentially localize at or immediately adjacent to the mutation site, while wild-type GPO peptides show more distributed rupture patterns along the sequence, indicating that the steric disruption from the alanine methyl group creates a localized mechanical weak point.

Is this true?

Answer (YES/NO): YES